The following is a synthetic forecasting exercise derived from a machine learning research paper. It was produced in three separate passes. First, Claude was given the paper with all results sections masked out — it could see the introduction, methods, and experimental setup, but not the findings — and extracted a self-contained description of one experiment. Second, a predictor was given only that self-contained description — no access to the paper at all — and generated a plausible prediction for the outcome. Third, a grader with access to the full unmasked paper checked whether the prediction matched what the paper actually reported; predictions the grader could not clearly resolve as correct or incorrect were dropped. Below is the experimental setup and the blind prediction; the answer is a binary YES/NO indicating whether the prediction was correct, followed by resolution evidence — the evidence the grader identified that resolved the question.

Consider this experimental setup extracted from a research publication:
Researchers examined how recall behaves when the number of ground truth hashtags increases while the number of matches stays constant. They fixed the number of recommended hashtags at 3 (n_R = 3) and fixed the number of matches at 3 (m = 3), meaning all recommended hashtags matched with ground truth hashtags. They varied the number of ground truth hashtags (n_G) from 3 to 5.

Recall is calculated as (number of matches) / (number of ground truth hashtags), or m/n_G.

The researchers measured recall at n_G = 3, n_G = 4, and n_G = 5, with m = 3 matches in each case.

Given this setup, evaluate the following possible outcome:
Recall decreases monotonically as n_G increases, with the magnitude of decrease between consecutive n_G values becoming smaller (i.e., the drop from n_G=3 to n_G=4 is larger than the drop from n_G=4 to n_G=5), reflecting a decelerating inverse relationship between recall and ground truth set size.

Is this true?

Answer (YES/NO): YES